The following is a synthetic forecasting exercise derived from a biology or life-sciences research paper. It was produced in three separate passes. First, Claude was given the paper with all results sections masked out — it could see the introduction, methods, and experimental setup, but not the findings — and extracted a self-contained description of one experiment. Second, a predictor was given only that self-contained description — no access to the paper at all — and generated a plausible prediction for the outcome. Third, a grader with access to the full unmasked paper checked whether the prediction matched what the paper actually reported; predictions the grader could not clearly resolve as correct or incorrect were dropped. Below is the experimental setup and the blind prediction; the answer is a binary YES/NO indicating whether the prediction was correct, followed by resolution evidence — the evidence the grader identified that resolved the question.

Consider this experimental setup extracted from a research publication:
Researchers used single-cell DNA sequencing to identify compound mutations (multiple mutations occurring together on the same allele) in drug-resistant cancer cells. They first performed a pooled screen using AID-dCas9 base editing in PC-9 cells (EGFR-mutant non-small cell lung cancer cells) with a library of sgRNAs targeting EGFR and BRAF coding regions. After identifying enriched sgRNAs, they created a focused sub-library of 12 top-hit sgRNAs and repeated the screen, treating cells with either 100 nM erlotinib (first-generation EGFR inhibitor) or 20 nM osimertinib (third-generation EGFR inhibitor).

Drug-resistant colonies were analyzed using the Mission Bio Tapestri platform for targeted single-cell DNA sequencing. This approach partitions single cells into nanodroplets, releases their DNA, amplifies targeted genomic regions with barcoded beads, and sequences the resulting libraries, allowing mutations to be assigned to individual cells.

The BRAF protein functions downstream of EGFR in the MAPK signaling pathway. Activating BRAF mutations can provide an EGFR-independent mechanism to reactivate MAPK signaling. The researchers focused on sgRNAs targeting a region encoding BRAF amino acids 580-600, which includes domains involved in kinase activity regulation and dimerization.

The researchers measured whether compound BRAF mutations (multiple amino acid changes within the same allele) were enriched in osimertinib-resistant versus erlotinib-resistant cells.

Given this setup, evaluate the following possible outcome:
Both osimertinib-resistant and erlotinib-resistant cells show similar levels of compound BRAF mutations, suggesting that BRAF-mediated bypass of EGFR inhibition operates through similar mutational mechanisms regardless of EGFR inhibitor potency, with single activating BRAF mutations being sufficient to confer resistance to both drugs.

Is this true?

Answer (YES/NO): NO